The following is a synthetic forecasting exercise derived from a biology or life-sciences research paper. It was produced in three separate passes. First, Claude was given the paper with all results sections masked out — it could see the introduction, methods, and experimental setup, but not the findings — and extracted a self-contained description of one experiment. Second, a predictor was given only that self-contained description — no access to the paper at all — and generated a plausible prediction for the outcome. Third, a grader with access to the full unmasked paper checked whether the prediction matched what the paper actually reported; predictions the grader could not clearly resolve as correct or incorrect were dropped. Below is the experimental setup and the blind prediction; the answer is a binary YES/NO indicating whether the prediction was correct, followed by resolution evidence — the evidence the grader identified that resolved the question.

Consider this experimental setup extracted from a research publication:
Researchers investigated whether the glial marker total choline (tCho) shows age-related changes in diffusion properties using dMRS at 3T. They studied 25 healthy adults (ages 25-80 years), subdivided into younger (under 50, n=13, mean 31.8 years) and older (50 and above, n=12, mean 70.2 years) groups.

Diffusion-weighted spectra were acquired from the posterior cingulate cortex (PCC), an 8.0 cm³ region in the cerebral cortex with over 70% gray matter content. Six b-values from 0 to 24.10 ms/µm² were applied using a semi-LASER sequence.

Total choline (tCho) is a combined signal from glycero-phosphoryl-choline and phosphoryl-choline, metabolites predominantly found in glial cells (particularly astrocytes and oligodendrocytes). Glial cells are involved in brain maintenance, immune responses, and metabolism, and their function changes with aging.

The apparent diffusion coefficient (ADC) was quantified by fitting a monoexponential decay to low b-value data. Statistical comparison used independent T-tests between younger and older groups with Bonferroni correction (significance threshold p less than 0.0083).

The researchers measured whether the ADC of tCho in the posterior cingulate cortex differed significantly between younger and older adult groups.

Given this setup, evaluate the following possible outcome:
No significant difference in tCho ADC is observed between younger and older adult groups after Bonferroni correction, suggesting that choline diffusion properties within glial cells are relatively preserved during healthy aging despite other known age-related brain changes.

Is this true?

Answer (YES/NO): YES